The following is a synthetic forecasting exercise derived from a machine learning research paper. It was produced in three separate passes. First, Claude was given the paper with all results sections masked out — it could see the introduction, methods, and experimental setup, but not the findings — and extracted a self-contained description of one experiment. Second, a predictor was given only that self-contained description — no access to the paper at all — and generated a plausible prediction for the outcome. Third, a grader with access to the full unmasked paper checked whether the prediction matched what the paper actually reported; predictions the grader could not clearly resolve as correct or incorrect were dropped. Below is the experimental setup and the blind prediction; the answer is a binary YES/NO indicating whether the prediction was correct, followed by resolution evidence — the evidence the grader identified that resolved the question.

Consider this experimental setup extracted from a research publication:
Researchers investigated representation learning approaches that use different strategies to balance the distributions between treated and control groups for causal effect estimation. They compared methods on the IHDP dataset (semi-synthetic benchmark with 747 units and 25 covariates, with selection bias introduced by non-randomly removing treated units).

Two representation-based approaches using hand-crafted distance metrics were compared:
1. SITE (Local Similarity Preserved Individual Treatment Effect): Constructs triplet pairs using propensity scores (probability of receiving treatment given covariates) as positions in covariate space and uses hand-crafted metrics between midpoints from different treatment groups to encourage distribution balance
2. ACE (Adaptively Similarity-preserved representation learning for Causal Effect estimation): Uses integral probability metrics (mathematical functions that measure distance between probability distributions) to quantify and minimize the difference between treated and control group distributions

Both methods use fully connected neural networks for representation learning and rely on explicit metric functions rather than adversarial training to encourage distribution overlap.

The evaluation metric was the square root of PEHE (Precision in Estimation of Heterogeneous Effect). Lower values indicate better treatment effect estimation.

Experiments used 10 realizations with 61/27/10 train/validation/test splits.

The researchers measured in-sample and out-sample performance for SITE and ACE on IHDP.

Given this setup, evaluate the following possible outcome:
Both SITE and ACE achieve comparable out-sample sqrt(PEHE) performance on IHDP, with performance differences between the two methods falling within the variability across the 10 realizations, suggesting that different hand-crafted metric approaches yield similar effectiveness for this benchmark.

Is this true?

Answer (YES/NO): NO